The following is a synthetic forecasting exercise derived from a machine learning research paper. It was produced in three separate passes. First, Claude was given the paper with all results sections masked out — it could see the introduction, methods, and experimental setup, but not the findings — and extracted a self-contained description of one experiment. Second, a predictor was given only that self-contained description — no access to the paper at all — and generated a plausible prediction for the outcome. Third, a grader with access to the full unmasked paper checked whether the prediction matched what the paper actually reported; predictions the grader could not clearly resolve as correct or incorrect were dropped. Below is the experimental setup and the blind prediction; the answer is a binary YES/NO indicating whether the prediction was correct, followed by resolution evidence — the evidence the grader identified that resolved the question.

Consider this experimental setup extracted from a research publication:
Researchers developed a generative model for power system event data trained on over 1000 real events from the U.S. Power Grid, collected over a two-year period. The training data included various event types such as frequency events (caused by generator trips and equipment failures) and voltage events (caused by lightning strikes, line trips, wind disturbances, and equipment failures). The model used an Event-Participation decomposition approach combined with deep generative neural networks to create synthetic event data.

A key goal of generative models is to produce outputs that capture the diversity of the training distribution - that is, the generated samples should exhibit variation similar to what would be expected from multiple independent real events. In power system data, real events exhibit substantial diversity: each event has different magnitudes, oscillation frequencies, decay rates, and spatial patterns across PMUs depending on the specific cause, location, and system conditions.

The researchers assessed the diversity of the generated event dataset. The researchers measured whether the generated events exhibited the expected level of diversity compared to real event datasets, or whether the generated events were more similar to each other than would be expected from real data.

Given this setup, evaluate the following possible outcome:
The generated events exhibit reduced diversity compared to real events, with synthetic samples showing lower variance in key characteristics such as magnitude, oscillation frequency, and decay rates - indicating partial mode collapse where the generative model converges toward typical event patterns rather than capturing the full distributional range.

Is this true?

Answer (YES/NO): NO